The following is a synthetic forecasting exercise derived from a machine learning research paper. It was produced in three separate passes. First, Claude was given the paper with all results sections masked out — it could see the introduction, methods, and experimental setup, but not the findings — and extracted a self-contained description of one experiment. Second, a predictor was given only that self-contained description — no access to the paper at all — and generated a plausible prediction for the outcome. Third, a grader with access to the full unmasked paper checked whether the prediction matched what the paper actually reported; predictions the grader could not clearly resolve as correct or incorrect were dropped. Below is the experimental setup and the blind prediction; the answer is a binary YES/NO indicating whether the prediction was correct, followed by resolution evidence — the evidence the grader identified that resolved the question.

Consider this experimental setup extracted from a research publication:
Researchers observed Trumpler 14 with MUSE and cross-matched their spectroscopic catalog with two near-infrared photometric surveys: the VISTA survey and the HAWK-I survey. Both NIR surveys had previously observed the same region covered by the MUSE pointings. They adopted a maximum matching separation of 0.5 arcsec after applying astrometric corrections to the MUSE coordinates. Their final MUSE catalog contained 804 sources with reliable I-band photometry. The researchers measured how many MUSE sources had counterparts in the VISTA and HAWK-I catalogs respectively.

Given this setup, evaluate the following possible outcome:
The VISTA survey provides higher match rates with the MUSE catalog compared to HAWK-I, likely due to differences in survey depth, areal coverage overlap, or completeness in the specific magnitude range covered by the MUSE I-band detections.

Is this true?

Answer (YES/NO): NO